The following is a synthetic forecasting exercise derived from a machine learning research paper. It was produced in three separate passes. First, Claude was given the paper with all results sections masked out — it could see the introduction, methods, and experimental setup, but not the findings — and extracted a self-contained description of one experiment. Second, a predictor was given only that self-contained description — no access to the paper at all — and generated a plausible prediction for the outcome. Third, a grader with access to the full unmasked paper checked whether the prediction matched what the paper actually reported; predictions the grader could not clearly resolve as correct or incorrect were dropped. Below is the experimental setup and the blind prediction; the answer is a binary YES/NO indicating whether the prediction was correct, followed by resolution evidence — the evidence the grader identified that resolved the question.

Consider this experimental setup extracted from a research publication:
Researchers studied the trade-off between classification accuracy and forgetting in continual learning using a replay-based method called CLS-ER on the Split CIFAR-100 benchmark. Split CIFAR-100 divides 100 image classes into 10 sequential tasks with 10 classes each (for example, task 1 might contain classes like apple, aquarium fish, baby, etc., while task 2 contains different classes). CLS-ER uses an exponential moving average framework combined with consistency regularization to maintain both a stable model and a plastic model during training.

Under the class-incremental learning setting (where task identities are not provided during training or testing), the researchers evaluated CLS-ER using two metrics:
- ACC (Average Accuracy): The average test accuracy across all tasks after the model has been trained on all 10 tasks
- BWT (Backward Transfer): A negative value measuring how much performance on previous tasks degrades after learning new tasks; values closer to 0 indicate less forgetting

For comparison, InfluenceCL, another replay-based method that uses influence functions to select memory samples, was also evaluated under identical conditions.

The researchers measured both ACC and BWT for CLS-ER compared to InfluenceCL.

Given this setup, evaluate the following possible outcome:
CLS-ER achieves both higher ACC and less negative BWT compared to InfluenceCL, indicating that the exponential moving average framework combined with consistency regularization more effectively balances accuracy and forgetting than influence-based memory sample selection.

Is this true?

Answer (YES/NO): NO